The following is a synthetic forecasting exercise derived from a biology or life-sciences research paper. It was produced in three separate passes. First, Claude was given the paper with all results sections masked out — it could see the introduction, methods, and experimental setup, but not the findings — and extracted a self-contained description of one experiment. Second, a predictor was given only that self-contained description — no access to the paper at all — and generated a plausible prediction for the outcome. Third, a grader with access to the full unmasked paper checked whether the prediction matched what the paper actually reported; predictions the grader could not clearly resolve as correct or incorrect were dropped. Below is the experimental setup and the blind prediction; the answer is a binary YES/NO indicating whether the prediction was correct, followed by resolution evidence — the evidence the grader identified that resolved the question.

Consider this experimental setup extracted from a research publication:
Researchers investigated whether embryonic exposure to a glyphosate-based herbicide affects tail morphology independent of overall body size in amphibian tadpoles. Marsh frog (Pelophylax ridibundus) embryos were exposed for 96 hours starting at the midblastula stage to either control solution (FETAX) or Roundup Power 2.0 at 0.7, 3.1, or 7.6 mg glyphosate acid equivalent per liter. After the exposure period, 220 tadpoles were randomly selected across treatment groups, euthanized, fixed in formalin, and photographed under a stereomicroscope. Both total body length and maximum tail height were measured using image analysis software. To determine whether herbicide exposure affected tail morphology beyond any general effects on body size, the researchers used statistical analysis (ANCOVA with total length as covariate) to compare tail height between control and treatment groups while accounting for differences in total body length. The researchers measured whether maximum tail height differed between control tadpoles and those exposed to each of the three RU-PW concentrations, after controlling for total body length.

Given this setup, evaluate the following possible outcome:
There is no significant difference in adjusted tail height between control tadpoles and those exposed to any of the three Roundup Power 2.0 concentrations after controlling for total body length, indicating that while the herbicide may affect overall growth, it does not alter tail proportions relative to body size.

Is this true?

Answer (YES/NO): NO